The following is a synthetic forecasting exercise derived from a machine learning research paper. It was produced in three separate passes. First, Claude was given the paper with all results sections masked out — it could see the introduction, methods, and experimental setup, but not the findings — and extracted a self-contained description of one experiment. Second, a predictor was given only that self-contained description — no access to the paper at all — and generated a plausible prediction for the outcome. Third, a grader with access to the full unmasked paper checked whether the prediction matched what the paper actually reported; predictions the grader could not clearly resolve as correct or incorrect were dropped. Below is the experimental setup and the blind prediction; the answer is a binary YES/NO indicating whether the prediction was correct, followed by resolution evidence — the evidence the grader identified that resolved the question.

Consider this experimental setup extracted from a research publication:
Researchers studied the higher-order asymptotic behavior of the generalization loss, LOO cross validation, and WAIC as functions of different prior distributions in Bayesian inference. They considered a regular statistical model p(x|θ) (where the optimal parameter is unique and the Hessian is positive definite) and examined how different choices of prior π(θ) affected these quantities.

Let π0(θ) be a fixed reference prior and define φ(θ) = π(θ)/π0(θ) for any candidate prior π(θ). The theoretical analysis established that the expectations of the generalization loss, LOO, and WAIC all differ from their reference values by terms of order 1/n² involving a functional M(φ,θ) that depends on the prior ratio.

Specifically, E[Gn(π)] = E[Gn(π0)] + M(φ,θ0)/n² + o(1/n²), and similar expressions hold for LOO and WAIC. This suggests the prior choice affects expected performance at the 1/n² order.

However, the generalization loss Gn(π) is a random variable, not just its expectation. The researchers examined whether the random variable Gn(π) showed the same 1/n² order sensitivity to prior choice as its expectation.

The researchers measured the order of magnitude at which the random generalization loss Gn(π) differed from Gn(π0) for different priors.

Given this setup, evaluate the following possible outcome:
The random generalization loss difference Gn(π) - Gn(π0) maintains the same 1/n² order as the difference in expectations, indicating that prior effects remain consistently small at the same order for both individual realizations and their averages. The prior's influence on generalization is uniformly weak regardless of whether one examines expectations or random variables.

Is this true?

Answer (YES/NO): NO